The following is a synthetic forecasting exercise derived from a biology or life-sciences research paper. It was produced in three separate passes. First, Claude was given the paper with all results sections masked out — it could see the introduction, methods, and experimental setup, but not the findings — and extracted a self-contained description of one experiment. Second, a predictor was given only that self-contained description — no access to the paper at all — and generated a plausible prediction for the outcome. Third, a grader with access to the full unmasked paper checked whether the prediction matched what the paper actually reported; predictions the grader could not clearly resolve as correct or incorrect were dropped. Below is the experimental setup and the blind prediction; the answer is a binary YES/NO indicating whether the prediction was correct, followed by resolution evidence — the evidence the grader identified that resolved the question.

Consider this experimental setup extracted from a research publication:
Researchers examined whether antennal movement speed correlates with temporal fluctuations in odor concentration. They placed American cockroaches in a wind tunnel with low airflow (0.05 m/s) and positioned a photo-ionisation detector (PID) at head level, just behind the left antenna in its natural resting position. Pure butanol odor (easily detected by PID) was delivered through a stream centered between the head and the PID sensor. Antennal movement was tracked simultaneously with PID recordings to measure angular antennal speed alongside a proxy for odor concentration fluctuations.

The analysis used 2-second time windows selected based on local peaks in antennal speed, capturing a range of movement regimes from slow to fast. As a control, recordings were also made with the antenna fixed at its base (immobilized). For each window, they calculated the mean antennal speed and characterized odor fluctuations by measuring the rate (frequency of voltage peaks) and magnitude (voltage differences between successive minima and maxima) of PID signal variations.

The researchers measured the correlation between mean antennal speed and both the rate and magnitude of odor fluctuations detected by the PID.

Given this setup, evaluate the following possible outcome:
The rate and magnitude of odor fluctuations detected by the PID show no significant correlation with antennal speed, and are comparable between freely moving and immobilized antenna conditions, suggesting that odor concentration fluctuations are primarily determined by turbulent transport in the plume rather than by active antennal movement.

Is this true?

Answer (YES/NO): NO